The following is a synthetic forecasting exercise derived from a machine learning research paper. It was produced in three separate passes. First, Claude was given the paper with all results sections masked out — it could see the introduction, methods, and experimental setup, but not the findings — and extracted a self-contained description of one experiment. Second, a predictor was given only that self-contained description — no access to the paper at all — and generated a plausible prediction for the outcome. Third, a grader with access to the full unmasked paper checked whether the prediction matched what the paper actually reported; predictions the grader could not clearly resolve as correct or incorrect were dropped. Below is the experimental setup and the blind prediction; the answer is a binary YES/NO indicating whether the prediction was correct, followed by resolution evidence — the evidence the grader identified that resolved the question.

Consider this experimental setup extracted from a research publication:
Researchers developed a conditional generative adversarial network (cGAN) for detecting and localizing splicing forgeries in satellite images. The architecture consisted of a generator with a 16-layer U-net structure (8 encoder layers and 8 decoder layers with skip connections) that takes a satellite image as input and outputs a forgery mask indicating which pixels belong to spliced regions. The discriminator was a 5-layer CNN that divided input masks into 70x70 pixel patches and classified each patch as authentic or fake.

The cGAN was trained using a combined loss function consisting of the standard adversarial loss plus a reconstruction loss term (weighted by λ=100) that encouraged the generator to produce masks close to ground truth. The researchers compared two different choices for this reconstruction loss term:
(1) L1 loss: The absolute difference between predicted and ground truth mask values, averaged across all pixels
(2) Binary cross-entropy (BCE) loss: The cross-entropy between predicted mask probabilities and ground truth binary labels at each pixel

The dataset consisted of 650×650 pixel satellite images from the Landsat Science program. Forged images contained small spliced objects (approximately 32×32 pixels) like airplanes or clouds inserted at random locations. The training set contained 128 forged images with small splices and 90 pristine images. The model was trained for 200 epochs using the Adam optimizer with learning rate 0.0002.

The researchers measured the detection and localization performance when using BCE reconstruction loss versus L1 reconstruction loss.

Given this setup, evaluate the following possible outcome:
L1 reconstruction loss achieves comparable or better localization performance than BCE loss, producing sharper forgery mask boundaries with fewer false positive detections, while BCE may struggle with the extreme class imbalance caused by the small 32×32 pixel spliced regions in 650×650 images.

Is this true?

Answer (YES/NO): NO